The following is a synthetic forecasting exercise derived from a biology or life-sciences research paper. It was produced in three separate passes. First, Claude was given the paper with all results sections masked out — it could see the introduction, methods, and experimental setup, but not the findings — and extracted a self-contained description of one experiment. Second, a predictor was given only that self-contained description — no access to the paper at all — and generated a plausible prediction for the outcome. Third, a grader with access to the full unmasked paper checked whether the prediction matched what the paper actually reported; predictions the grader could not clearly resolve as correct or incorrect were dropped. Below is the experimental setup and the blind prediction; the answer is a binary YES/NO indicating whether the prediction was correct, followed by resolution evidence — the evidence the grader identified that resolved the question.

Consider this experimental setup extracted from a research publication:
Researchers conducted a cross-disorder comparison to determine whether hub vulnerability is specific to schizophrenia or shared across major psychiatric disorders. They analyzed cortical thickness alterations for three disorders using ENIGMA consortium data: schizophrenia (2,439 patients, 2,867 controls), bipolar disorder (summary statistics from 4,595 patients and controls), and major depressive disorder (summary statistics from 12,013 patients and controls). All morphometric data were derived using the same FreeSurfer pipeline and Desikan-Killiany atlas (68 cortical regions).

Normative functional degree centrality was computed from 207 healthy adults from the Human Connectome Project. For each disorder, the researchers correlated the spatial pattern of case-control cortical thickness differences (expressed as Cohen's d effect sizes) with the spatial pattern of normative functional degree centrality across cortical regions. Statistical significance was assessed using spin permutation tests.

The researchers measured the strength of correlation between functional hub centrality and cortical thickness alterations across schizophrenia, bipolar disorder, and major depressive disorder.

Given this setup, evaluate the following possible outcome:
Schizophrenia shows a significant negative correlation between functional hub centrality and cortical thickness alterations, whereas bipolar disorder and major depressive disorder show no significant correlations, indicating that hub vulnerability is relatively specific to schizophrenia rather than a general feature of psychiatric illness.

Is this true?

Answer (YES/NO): NO